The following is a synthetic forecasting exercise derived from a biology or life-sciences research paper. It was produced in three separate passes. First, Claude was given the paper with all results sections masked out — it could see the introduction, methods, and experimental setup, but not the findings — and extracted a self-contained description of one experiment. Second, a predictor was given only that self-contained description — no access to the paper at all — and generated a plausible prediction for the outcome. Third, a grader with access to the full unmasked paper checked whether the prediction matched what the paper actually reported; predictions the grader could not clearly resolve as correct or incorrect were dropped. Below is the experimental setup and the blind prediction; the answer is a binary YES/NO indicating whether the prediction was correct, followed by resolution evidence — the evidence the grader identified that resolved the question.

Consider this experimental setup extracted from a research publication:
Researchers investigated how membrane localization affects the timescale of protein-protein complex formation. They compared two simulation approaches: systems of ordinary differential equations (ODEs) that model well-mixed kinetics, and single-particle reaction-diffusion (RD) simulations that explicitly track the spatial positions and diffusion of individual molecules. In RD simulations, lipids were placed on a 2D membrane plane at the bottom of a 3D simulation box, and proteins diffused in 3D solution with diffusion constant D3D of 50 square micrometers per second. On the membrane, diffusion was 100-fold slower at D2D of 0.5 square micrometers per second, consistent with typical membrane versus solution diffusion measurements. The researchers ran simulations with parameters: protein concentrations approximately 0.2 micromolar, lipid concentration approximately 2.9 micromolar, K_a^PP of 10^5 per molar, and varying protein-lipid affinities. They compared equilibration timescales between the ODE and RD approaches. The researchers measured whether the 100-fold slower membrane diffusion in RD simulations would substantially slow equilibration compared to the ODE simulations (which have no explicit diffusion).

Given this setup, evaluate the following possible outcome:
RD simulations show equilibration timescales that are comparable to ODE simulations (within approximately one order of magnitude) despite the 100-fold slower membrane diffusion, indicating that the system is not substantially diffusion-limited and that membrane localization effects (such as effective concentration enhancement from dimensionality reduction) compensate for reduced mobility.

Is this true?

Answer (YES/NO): YES